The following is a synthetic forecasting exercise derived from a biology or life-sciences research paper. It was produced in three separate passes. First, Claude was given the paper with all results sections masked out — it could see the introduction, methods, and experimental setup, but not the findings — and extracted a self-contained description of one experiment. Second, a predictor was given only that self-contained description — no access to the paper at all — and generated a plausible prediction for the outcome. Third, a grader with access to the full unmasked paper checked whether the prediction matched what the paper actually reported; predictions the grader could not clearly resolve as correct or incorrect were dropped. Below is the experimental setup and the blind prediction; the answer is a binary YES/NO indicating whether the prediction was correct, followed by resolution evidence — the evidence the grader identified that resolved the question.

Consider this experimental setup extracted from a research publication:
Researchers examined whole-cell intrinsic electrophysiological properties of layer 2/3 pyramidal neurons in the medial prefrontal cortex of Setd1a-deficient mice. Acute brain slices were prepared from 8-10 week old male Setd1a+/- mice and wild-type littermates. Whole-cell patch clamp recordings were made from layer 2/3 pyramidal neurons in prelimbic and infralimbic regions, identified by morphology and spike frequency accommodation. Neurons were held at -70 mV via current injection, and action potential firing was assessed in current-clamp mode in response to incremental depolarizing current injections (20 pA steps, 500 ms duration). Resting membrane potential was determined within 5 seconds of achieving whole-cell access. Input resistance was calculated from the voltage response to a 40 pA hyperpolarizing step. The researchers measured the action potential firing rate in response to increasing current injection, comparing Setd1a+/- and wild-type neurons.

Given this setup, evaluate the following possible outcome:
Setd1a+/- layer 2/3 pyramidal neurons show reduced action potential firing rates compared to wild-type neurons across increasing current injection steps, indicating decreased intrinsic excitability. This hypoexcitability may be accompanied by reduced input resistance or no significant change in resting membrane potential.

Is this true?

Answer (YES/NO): NO